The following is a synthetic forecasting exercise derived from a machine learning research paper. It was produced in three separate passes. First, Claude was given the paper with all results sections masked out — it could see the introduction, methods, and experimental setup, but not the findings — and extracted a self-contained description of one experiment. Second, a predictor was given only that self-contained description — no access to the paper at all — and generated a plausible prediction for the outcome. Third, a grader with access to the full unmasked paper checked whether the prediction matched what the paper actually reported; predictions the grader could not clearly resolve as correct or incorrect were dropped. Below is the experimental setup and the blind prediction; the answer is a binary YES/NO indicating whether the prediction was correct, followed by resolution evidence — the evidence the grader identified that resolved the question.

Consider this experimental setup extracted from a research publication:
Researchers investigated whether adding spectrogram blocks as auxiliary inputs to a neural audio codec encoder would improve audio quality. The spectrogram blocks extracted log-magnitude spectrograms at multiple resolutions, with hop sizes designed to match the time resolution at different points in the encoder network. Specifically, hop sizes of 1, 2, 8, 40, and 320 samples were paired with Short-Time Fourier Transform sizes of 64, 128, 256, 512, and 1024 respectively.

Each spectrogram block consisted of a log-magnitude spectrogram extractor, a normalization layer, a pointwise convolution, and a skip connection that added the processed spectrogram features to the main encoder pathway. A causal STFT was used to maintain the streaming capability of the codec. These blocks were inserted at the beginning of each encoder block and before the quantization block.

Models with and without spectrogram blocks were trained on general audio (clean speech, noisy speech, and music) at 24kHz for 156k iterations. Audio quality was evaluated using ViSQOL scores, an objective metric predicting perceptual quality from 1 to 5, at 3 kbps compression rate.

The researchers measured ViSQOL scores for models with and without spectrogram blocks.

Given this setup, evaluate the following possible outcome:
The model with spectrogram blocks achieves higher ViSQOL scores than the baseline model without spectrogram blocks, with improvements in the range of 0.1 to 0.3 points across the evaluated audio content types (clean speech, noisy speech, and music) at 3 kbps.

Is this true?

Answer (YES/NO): NO